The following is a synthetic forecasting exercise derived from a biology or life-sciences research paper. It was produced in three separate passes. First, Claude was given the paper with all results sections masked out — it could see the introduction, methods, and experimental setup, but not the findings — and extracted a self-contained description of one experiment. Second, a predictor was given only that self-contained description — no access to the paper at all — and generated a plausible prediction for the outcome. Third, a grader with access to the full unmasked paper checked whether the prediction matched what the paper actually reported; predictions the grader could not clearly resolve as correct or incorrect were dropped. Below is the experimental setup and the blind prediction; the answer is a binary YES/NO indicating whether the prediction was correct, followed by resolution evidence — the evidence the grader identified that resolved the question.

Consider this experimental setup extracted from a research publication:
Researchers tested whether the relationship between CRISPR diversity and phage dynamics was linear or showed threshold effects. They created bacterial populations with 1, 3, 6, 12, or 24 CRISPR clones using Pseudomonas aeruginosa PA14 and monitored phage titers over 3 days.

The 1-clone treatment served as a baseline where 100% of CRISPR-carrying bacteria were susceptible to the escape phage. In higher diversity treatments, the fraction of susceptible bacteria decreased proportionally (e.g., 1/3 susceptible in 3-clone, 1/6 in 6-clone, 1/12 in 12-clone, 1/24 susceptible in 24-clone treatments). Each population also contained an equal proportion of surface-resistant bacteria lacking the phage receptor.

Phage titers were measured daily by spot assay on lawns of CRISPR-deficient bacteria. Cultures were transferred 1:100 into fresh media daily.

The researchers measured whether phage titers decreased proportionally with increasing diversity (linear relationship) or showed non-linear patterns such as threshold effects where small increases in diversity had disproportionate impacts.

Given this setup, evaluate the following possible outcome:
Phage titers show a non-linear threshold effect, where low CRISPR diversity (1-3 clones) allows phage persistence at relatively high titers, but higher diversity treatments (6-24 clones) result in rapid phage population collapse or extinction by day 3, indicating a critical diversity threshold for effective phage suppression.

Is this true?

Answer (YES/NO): NO